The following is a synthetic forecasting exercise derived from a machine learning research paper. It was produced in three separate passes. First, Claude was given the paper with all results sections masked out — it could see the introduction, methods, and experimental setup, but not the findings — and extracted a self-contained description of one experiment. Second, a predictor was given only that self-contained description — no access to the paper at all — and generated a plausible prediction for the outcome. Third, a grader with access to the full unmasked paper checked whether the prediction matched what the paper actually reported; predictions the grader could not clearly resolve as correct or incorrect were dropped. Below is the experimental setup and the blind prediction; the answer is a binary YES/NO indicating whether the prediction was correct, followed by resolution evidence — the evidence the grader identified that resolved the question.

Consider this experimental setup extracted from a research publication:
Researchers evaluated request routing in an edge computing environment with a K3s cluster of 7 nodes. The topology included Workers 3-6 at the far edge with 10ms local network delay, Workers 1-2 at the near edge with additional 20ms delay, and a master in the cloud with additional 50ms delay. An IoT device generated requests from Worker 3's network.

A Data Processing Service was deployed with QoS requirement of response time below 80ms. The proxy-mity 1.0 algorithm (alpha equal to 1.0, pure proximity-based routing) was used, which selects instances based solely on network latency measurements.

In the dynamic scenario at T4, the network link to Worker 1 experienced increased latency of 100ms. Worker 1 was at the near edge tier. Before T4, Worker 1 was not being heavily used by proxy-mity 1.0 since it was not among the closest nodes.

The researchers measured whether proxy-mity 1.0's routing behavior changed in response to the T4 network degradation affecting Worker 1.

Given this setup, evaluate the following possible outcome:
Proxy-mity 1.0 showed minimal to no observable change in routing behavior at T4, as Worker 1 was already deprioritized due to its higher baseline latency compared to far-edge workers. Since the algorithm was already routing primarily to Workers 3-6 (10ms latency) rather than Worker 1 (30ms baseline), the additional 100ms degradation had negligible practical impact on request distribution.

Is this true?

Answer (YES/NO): NO